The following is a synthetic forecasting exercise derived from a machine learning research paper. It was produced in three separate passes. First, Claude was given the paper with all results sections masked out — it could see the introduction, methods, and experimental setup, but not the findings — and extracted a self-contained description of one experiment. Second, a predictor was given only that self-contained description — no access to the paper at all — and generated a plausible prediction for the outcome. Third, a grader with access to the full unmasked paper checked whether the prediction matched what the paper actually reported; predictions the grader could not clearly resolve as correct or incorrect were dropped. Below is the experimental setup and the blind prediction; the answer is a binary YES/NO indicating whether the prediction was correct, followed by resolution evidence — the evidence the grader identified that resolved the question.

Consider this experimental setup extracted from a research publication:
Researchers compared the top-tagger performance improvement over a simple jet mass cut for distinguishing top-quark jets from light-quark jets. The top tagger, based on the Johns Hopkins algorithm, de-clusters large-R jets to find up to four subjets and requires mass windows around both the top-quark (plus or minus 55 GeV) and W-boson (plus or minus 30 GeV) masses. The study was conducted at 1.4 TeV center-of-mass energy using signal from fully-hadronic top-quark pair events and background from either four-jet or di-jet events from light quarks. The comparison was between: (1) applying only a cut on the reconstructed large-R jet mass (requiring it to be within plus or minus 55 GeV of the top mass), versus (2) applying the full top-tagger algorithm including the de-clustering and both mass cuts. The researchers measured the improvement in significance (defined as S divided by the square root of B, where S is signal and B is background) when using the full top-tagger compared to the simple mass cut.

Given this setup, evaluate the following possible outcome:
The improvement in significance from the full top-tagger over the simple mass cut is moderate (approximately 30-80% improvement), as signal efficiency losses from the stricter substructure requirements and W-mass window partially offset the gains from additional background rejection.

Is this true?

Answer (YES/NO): NO